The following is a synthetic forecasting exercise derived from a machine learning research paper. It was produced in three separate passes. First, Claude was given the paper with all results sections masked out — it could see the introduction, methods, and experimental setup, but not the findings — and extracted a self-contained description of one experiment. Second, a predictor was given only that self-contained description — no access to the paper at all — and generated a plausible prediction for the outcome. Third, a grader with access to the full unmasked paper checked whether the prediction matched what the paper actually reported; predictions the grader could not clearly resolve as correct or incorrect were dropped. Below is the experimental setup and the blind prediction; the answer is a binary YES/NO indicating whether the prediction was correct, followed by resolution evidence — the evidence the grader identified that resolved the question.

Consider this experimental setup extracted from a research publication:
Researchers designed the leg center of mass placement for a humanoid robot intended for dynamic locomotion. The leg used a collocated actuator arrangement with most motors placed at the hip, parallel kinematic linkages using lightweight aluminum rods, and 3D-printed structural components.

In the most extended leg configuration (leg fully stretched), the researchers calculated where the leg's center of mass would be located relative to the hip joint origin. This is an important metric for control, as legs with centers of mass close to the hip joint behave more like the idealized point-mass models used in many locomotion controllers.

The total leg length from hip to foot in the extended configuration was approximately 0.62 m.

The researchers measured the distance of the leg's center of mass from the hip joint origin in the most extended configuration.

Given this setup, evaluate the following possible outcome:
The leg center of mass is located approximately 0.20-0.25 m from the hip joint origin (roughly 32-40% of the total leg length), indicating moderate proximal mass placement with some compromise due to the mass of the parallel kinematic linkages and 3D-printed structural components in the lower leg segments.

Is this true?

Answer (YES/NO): NO